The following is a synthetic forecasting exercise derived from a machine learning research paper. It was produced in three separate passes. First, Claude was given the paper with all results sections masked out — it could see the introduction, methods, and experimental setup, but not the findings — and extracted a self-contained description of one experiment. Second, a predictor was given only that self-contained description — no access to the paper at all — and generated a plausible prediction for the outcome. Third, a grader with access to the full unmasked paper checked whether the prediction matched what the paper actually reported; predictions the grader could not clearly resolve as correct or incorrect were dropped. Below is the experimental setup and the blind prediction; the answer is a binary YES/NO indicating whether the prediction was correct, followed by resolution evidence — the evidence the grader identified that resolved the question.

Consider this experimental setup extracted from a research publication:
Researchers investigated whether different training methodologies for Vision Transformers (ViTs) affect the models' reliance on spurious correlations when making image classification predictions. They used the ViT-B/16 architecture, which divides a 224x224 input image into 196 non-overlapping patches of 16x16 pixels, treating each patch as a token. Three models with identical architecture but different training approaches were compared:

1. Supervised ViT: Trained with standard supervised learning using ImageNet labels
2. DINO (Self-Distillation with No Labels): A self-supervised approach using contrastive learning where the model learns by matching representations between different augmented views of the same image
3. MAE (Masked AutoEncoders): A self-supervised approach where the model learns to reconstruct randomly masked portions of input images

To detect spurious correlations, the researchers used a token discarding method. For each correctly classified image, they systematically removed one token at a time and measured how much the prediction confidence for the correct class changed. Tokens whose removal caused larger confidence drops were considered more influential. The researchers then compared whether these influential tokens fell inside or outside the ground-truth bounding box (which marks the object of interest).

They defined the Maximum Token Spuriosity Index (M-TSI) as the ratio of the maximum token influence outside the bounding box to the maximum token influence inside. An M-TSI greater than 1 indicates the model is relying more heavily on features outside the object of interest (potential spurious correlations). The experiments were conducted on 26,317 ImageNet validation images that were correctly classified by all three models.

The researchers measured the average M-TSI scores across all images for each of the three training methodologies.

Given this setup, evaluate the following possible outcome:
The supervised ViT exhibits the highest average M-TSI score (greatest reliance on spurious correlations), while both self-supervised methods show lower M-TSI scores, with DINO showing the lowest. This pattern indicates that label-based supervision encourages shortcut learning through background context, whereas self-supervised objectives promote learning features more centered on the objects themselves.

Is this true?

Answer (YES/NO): NO